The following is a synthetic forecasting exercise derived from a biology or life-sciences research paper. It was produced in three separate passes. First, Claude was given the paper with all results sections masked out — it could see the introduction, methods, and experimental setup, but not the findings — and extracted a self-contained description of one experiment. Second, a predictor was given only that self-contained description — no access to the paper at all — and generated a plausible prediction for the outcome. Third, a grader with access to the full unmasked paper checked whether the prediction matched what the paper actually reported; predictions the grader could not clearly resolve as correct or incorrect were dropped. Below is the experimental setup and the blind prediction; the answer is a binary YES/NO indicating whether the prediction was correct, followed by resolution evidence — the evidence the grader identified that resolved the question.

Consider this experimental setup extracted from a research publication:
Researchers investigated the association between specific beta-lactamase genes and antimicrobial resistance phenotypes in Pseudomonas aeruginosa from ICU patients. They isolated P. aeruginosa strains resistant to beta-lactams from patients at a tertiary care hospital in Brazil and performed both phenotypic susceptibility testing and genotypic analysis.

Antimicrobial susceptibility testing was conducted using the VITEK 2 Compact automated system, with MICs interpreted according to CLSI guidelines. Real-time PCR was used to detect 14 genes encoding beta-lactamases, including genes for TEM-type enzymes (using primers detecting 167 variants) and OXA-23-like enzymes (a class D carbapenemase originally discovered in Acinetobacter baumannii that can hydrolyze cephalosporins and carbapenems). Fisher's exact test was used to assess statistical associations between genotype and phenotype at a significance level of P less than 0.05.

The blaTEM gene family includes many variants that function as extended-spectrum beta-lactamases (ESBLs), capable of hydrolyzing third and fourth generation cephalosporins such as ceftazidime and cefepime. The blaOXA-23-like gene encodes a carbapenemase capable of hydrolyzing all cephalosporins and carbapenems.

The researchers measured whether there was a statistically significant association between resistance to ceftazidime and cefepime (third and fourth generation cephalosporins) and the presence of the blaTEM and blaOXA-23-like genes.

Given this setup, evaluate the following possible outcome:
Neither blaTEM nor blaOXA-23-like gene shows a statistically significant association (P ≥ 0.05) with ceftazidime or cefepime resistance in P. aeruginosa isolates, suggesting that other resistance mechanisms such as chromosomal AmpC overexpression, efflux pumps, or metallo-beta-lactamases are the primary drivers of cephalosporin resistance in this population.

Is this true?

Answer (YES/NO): NO